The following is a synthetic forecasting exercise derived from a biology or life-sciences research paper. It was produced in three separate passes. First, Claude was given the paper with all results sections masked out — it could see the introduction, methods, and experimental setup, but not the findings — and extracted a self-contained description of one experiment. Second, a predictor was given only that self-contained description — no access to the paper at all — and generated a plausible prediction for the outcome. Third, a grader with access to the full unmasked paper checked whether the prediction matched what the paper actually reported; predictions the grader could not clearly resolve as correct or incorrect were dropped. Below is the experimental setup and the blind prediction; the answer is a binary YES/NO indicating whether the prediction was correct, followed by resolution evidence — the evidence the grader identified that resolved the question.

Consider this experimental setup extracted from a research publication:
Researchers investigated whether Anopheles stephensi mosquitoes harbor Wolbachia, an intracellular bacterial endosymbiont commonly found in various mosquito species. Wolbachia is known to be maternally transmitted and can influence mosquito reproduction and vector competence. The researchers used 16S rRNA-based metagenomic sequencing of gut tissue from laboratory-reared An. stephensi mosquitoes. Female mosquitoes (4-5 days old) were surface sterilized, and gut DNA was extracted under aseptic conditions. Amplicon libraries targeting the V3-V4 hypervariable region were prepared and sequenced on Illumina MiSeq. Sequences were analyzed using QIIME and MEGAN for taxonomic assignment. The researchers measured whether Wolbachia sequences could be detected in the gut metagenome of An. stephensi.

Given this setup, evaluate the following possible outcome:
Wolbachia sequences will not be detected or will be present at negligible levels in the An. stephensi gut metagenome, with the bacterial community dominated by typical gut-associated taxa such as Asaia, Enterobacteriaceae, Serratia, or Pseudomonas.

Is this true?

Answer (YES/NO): NO